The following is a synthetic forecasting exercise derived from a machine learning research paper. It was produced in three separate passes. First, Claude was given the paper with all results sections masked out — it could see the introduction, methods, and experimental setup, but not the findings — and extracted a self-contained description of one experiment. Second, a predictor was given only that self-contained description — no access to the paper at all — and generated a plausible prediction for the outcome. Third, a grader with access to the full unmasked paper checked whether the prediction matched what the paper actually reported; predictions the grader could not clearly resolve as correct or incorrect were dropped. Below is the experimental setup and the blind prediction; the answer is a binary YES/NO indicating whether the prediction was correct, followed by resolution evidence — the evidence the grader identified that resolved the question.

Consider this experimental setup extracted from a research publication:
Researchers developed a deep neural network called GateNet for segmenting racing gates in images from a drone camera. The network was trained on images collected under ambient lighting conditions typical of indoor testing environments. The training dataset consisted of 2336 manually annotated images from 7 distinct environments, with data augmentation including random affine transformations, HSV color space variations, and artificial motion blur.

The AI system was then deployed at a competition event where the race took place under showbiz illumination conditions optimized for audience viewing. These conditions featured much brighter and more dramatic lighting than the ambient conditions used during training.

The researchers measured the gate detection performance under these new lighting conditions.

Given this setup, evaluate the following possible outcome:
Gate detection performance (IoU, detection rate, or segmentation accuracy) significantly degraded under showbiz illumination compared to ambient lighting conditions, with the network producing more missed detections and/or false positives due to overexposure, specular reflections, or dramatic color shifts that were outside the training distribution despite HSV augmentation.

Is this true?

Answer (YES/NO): YES